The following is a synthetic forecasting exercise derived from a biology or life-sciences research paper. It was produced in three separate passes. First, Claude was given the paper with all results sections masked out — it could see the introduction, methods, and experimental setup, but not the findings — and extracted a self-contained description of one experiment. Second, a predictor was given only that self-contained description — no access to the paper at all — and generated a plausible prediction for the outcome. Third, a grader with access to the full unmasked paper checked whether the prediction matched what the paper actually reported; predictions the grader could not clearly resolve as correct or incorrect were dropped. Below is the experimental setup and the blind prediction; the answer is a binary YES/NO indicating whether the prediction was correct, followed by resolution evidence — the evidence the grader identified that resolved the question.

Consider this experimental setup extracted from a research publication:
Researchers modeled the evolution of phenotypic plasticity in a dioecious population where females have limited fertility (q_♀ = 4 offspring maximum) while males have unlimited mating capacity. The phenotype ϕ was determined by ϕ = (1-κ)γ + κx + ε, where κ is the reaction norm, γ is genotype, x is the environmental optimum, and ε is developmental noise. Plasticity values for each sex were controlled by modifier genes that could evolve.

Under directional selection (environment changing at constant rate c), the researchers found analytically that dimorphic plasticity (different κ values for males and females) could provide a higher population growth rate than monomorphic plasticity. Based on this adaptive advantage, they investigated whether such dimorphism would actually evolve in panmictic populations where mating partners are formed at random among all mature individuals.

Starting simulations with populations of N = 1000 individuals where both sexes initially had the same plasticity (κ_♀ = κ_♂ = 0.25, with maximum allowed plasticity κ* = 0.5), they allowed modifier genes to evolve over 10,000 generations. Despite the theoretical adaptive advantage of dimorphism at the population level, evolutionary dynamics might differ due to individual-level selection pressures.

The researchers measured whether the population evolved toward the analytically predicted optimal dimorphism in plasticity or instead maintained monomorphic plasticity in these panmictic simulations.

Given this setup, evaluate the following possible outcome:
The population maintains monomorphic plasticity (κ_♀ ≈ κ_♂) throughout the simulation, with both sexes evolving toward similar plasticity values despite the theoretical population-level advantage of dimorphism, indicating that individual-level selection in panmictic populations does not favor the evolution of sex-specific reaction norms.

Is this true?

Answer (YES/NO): YES